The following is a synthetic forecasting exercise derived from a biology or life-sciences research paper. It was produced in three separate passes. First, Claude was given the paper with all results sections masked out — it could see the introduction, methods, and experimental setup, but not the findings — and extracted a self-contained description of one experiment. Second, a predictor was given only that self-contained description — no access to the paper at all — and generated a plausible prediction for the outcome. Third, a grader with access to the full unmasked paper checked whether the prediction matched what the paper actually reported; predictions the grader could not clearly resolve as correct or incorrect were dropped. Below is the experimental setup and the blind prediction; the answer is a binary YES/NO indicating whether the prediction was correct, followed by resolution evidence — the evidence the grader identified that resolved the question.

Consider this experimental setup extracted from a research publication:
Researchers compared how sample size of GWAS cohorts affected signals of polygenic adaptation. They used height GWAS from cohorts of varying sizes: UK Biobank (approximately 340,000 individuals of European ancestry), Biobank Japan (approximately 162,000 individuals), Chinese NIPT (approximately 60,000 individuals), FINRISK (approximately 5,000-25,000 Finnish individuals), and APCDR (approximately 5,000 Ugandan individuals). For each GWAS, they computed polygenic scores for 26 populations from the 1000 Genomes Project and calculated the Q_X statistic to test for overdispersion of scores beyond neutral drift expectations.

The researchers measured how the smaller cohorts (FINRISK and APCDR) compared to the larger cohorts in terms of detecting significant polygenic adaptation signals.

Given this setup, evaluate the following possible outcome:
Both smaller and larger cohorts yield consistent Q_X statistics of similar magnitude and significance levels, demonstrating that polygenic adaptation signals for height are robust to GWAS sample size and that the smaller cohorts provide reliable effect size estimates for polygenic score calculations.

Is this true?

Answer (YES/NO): NO